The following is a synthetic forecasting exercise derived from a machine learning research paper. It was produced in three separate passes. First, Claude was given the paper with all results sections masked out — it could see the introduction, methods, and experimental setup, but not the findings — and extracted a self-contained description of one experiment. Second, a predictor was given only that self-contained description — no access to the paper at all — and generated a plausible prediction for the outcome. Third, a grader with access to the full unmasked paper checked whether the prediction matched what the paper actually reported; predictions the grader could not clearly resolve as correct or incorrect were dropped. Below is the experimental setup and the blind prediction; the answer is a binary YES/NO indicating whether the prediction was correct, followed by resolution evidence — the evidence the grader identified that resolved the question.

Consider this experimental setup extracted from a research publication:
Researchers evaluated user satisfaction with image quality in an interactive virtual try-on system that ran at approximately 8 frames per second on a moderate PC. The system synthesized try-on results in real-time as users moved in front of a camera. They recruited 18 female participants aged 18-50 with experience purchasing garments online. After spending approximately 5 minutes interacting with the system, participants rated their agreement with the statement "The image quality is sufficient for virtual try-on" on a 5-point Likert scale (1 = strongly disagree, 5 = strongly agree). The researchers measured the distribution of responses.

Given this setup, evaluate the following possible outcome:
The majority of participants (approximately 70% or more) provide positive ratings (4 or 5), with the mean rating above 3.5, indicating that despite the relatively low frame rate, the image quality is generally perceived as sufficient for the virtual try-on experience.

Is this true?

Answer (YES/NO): NO